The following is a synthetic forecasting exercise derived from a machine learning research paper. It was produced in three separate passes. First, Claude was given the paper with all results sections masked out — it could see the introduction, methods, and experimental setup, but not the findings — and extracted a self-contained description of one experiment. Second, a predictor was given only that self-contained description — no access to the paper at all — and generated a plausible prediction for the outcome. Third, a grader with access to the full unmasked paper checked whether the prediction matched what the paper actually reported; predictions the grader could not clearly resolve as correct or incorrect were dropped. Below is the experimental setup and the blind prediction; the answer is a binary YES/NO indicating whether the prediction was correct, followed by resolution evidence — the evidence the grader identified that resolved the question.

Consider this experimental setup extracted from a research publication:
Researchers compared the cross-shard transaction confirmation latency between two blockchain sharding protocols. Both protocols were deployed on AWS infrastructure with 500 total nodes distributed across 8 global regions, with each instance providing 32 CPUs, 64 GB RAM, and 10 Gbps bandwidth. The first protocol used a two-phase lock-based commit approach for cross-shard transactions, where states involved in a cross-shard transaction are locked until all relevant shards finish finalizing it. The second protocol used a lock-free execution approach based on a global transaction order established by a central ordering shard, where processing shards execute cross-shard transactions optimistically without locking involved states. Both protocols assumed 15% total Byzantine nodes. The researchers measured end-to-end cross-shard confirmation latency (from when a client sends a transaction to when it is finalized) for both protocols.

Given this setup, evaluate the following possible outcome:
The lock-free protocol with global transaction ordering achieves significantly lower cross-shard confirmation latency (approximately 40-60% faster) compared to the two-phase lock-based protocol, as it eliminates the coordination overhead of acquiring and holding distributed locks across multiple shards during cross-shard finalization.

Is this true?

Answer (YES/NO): NO